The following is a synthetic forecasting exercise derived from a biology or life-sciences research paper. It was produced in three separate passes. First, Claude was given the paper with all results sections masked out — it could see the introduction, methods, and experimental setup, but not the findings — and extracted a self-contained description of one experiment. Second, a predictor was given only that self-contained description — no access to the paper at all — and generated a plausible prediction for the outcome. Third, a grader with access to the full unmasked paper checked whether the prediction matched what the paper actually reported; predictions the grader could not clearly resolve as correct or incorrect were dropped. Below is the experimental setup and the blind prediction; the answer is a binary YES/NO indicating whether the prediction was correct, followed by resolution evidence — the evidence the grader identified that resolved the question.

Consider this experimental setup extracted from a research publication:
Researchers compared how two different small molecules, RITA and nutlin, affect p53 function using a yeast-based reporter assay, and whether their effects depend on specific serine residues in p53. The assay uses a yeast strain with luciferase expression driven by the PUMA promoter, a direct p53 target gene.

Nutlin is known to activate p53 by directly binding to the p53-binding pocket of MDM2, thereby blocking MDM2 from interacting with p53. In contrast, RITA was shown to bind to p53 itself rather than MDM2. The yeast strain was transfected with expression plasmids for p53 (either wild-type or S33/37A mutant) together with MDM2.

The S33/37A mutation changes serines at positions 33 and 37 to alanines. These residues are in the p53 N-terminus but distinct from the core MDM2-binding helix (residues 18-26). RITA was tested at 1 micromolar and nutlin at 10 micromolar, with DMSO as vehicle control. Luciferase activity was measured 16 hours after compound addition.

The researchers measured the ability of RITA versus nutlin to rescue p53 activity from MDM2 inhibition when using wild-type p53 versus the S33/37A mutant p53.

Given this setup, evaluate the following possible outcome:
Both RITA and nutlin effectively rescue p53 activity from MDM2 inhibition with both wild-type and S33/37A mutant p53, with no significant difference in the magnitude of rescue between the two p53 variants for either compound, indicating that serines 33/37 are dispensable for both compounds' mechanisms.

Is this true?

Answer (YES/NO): NO